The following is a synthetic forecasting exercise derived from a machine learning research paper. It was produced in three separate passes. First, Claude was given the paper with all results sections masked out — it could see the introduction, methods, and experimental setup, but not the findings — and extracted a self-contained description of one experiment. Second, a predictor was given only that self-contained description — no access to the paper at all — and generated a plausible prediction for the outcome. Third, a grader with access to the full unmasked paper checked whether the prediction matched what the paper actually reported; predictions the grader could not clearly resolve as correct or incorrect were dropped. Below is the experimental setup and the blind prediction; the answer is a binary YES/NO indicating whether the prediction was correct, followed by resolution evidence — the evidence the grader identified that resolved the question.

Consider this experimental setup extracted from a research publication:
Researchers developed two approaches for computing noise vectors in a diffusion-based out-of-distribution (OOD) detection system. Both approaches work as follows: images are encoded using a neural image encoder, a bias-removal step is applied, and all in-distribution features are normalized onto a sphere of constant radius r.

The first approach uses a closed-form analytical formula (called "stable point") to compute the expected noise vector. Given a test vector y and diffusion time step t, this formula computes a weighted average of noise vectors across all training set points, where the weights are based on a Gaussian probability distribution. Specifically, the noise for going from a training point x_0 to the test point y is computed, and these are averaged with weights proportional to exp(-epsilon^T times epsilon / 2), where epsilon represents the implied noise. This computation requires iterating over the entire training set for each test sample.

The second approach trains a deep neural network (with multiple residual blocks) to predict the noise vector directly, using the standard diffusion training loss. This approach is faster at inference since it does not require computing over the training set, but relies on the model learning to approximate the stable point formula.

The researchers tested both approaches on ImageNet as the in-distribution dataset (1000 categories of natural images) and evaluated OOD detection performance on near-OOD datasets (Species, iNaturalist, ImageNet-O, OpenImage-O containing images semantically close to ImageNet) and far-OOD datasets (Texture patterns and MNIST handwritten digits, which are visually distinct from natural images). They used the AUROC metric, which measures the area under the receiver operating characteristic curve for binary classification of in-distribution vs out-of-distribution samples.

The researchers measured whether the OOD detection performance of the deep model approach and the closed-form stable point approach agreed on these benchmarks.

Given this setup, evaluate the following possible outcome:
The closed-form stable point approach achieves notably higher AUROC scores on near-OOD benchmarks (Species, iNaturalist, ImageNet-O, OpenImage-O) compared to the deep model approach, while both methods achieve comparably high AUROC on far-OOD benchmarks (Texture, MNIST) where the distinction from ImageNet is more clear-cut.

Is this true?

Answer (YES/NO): NO